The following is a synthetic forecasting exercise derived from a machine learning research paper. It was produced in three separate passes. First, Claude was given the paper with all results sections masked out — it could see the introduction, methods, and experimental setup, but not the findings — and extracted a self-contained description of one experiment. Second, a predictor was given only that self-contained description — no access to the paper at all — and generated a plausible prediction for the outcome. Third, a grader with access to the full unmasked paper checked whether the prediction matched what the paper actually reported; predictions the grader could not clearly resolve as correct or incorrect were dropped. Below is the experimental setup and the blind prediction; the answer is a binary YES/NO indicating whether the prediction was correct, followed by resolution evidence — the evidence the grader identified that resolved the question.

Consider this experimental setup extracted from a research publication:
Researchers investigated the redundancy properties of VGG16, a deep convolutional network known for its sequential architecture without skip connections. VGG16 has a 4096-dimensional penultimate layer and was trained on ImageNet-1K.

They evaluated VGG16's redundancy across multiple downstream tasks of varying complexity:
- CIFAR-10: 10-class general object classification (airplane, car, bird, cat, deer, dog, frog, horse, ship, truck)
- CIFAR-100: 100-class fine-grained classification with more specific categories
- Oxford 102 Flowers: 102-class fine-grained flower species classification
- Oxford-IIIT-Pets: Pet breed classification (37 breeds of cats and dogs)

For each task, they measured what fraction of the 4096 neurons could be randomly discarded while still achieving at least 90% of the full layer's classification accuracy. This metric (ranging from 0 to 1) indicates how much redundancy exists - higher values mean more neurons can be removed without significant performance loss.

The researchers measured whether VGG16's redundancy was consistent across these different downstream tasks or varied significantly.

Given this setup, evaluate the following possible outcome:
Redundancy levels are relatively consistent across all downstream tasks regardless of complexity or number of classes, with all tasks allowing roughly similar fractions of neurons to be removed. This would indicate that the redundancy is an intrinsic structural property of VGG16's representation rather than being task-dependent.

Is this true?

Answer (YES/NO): NO